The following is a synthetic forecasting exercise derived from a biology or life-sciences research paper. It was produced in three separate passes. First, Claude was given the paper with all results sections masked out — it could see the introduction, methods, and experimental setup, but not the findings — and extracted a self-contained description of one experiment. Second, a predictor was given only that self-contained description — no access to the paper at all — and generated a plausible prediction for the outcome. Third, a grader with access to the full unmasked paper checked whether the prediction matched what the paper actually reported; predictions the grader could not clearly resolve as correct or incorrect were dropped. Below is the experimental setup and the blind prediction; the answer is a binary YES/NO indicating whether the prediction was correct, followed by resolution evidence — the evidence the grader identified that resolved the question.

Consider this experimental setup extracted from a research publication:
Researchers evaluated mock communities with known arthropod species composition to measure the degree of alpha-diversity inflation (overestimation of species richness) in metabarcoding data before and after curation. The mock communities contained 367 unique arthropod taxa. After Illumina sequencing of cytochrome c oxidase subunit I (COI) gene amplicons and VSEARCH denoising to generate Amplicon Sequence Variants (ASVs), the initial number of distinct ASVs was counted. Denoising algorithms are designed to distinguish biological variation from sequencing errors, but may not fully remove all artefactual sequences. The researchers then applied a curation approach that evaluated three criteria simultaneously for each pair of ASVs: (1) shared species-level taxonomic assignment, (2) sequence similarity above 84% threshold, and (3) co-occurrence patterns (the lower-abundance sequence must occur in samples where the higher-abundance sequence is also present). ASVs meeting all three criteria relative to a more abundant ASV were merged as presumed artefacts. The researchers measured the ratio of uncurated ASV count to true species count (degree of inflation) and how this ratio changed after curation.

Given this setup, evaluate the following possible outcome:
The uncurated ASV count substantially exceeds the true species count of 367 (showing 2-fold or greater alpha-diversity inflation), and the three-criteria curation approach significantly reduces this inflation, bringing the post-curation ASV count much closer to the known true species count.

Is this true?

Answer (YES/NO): YES